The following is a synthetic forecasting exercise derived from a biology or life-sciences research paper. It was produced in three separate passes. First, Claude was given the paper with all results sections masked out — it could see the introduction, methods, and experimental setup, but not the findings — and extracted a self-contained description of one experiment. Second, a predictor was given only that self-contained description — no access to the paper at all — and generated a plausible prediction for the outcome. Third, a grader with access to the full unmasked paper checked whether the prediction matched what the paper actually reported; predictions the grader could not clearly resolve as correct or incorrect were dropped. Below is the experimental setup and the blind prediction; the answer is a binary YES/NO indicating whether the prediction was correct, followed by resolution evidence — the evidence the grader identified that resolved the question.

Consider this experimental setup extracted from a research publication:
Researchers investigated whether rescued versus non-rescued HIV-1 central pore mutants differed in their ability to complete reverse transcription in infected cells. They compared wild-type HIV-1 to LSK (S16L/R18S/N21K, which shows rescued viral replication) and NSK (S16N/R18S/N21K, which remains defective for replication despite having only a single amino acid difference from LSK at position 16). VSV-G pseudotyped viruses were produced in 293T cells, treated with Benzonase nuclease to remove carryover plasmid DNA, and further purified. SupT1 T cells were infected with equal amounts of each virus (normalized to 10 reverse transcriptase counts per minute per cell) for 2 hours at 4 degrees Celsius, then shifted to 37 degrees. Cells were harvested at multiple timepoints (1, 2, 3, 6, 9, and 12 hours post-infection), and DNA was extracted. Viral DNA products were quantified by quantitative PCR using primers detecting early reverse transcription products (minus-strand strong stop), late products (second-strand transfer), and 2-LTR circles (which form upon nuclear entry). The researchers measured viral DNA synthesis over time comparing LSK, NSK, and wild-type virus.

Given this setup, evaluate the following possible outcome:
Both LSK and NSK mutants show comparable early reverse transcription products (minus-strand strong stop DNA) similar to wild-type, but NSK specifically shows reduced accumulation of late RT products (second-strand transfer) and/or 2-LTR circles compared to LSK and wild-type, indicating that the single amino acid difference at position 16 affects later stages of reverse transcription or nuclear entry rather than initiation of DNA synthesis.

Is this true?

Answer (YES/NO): NO